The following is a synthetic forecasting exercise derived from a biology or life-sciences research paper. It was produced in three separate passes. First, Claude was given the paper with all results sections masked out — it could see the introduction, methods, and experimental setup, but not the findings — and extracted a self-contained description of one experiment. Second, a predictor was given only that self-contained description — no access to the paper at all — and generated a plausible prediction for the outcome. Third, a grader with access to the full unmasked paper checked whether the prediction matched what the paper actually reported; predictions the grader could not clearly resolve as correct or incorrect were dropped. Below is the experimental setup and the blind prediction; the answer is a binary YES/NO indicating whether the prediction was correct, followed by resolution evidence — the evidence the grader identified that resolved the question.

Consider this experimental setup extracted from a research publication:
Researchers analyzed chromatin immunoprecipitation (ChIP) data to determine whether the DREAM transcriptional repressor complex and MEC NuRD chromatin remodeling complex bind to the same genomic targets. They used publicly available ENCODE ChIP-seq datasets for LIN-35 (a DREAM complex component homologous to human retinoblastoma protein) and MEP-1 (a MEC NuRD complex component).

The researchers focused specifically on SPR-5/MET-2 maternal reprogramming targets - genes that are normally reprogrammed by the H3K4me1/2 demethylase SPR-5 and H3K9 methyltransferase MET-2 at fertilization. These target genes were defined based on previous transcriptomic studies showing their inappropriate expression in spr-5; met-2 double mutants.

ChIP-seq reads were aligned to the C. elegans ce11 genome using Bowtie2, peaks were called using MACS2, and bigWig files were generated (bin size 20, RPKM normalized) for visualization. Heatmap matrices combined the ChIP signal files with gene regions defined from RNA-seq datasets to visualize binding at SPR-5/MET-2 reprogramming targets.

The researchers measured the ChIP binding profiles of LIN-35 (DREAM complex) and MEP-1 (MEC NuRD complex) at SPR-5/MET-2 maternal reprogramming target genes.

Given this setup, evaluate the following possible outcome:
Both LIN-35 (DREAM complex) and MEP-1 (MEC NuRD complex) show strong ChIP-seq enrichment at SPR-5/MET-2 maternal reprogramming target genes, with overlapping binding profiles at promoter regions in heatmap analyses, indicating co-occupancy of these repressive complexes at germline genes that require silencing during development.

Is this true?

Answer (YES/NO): YES